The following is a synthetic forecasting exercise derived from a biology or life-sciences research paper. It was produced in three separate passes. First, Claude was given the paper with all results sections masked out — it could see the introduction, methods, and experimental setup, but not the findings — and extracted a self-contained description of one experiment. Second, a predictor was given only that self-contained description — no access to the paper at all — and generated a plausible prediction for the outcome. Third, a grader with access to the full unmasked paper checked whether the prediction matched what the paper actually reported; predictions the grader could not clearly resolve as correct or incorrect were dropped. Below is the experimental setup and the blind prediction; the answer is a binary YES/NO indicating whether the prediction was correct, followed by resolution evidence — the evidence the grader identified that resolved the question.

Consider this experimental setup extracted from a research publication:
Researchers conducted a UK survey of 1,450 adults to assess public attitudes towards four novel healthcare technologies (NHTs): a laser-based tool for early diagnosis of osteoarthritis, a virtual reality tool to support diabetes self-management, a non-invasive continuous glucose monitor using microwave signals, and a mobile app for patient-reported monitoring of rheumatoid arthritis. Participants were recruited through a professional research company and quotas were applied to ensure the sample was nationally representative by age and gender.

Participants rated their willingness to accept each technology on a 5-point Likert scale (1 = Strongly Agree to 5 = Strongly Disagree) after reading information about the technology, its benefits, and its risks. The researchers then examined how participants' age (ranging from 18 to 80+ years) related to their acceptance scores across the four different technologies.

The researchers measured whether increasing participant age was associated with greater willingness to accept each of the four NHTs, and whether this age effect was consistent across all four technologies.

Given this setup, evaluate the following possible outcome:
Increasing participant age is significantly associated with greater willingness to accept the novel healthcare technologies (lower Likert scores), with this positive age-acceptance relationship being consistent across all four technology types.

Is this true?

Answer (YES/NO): NO